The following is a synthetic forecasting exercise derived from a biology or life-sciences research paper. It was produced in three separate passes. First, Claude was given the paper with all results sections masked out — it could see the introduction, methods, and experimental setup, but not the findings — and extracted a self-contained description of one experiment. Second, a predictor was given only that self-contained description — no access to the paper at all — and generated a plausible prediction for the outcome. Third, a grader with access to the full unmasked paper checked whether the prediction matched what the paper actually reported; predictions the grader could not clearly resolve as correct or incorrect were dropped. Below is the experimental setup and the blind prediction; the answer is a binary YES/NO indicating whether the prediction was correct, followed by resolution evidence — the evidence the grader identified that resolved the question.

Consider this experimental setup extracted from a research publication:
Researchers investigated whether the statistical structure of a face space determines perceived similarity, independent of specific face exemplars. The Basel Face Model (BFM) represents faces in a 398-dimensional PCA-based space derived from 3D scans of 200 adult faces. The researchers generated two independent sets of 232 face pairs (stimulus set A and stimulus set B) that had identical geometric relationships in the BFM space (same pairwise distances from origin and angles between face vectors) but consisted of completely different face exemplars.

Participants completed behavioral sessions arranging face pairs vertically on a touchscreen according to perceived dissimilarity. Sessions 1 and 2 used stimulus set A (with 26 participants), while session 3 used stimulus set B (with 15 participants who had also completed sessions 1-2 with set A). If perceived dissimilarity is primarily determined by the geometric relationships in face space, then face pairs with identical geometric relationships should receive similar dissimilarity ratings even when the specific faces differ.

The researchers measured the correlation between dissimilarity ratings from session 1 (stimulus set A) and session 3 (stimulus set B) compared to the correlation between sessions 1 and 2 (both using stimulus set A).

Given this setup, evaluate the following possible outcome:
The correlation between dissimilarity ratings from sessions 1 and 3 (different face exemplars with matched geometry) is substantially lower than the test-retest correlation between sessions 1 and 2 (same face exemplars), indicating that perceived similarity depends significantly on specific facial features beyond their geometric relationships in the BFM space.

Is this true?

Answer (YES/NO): NO